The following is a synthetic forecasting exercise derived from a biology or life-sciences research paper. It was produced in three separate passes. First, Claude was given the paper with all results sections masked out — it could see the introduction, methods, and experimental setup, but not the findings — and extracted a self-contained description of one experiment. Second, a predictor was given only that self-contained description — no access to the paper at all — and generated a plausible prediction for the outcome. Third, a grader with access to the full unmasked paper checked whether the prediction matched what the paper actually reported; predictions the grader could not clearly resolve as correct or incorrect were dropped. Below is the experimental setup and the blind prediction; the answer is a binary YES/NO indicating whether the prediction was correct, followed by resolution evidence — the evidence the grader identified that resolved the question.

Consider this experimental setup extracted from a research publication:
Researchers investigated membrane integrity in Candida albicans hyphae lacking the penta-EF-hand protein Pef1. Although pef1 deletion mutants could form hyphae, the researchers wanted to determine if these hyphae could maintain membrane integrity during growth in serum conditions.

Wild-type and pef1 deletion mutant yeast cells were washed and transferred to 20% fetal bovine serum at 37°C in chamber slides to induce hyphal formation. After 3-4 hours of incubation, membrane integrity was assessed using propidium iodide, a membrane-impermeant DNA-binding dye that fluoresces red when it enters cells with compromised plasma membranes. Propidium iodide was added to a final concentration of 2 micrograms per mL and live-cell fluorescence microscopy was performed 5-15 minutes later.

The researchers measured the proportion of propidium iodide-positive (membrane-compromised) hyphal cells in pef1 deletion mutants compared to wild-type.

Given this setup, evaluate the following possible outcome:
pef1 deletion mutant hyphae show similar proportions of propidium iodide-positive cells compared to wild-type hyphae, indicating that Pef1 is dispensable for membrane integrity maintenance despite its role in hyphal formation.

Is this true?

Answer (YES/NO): NO